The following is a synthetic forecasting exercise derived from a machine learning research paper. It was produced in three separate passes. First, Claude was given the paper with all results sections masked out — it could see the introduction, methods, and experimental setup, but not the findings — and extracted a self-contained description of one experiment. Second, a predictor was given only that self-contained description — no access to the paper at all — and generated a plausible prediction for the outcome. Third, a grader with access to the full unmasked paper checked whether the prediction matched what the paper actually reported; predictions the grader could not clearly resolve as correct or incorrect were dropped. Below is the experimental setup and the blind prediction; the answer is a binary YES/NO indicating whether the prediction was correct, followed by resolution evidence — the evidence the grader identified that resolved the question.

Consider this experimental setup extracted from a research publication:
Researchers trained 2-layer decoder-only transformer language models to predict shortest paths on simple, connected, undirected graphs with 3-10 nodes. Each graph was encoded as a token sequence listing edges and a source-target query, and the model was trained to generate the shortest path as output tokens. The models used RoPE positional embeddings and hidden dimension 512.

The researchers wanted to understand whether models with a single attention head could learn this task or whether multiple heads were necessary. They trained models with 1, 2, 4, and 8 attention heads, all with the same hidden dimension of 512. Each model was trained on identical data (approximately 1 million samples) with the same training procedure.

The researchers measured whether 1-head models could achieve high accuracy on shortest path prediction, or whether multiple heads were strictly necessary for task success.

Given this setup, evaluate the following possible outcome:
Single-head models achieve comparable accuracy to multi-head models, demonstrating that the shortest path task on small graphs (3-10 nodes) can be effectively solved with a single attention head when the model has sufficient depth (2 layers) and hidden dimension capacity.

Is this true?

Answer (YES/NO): YES